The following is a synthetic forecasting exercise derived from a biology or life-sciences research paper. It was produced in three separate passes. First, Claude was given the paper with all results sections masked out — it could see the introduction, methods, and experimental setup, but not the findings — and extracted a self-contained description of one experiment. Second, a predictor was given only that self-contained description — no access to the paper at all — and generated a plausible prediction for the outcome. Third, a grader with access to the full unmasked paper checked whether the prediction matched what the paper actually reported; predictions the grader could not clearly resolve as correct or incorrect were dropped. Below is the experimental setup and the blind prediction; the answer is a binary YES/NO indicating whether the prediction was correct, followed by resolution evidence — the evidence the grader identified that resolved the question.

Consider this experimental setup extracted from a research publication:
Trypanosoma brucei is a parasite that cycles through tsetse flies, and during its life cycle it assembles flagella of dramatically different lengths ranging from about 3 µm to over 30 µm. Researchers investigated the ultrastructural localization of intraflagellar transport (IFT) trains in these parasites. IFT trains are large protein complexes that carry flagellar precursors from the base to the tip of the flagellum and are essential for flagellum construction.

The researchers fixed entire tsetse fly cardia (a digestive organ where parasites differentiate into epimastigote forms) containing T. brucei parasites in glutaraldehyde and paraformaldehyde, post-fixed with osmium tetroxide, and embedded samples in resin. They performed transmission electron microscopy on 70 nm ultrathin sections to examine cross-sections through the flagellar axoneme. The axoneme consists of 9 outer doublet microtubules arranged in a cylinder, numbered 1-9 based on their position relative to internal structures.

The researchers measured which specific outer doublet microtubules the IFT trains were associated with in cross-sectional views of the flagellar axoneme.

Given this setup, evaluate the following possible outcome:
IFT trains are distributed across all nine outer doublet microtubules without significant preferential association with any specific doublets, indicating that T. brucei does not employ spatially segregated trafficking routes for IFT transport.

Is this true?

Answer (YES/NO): NO